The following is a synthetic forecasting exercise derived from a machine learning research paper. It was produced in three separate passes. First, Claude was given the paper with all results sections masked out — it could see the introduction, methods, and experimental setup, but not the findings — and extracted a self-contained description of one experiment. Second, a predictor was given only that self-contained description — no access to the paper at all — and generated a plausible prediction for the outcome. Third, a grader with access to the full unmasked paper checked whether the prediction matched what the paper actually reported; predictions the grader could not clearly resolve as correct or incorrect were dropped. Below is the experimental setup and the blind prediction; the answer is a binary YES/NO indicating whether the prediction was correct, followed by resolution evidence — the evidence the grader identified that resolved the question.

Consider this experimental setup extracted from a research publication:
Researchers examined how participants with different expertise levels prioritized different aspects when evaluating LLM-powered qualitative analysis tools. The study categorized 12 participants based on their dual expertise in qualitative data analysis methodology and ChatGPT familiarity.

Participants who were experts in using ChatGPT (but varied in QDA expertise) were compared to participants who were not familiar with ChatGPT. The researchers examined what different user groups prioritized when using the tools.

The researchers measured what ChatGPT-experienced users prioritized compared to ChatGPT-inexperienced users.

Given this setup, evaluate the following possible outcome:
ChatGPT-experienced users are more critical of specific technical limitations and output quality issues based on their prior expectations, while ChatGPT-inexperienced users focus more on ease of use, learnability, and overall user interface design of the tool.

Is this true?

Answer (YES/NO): NO